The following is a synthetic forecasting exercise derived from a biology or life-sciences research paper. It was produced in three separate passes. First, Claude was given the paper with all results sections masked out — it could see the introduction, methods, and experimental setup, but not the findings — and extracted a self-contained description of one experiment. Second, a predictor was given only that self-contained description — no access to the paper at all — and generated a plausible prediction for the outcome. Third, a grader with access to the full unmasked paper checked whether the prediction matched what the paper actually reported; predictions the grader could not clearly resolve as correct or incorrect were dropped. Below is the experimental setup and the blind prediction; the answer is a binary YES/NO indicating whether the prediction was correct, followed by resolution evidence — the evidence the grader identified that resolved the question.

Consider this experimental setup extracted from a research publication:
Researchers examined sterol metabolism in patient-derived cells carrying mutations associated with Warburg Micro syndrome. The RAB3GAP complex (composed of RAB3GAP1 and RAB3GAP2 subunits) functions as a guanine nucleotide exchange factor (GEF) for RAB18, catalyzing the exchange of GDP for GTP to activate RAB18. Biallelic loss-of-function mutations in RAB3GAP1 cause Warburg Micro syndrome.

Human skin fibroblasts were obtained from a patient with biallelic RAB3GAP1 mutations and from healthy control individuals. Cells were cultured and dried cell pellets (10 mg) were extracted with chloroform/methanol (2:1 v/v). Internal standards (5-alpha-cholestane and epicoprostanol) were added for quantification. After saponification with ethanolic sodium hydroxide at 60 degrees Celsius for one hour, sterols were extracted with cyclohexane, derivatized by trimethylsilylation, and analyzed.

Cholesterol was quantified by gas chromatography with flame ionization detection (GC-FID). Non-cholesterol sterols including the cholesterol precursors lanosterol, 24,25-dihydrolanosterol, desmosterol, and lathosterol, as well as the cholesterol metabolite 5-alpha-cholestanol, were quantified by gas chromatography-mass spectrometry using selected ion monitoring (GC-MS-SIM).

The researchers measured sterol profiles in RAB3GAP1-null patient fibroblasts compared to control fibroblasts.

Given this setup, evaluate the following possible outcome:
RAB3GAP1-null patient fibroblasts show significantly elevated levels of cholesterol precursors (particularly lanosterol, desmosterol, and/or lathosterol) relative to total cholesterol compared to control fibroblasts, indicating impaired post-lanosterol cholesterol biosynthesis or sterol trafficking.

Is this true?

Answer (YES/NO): YES